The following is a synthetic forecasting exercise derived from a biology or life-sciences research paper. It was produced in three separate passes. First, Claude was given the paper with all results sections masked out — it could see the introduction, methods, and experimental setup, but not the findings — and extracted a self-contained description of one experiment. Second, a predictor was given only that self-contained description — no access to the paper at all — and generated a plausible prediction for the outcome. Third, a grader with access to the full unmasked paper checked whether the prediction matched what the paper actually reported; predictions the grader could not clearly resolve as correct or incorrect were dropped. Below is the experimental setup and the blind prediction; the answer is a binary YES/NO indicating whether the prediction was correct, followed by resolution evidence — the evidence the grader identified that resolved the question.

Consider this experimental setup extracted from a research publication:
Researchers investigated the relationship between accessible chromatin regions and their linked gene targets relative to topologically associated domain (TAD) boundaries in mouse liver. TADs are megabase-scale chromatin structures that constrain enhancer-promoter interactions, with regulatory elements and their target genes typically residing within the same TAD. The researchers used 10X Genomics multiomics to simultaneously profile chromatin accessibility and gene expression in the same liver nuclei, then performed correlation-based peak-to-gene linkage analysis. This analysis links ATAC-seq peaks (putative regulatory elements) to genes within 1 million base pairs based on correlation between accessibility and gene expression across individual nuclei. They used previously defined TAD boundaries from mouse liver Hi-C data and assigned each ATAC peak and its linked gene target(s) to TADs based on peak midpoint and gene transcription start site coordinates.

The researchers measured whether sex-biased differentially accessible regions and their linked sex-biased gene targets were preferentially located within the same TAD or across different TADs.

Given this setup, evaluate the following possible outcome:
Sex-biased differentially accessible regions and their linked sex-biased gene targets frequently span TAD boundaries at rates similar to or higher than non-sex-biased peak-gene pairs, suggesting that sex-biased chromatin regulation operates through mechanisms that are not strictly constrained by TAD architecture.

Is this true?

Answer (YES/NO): NO